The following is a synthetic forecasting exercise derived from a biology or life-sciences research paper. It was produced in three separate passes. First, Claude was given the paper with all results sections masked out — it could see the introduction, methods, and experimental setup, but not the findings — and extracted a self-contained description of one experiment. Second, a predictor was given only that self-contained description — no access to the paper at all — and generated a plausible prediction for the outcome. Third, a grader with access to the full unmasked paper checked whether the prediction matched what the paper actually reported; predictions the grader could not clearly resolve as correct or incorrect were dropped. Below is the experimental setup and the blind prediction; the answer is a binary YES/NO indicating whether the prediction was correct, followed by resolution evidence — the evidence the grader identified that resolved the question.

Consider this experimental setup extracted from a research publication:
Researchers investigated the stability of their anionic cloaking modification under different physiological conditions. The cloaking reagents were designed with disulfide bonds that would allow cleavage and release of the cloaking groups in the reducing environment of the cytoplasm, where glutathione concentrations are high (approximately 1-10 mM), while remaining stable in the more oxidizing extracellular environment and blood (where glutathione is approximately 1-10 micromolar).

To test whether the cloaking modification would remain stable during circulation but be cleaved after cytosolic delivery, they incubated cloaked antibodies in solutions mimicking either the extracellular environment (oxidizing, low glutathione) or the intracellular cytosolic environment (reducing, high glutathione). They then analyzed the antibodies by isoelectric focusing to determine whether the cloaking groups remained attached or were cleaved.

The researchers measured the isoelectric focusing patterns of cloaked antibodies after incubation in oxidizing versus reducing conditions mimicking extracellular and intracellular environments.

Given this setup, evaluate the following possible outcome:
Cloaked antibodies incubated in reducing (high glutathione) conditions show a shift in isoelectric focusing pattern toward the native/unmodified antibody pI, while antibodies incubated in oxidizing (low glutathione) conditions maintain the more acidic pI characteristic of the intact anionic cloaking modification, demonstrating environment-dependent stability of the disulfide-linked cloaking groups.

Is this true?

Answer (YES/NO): YES